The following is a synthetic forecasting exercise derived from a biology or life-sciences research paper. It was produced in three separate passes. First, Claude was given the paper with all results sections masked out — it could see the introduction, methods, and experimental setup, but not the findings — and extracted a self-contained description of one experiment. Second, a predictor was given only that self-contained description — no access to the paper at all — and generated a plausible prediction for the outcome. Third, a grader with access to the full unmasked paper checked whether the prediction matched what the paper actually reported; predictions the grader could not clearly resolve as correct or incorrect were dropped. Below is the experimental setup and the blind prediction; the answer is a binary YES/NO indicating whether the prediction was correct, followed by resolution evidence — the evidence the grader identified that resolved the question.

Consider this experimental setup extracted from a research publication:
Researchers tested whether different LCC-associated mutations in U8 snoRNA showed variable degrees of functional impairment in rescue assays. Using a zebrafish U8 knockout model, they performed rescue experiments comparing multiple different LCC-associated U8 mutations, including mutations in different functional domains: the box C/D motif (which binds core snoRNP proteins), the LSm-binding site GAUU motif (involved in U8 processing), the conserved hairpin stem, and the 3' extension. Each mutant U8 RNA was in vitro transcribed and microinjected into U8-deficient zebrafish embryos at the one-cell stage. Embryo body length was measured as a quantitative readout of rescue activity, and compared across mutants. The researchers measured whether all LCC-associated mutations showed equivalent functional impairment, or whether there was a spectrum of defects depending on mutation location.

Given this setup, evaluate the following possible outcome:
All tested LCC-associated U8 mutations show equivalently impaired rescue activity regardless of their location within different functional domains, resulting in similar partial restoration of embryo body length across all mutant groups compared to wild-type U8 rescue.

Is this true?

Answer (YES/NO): NO